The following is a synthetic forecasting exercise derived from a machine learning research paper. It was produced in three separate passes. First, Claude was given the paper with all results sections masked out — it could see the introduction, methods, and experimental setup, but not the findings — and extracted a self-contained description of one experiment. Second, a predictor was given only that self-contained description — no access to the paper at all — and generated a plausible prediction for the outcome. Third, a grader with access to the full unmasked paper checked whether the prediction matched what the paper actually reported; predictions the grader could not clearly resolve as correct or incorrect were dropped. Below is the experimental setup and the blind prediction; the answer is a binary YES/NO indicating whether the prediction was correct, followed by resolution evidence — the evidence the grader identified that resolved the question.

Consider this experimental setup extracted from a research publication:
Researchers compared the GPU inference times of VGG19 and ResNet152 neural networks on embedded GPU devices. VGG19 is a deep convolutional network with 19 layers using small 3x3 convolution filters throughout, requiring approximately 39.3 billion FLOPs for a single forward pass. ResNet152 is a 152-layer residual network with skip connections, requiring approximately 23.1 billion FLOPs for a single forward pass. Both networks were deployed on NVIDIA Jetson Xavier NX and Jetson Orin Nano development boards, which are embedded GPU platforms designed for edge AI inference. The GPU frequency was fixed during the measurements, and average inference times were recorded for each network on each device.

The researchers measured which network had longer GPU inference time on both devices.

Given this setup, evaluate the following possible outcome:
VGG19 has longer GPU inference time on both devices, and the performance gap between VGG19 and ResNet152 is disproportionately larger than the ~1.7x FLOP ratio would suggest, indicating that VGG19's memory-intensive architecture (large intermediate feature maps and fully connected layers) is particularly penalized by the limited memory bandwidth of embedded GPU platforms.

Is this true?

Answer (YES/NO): NO